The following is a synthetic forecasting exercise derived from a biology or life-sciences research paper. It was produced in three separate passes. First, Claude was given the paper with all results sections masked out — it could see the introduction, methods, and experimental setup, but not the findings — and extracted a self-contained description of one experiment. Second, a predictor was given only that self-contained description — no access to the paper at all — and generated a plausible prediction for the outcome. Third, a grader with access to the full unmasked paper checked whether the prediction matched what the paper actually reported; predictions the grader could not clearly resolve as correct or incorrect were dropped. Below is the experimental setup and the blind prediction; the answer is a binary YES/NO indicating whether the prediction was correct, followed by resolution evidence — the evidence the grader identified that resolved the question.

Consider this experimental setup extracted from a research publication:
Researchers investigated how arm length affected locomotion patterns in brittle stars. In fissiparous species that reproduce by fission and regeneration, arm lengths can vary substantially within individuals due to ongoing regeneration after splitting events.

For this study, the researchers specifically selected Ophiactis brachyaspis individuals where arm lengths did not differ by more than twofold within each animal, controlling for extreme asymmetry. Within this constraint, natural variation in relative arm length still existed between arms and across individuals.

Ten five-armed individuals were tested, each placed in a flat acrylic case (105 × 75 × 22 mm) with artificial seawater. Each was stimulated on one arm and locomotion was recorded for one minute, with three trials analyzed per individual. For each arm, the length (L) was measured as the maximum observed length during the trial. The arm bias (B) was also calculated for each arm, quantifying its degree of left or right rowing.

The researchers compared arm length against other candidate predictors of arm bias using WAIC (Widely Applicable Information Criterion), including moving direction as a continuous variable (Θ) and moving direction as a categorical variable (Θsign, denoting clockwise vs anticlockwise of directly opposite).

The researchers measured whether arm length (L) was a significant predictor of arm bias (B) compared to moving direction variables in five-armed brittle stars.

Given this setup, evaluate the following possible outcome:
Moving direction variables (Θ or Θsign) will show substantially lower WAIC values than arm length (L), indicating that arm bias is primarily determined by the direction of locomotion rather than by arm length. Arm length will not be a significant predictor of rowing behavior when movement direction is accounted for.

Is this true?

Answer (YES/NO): YES